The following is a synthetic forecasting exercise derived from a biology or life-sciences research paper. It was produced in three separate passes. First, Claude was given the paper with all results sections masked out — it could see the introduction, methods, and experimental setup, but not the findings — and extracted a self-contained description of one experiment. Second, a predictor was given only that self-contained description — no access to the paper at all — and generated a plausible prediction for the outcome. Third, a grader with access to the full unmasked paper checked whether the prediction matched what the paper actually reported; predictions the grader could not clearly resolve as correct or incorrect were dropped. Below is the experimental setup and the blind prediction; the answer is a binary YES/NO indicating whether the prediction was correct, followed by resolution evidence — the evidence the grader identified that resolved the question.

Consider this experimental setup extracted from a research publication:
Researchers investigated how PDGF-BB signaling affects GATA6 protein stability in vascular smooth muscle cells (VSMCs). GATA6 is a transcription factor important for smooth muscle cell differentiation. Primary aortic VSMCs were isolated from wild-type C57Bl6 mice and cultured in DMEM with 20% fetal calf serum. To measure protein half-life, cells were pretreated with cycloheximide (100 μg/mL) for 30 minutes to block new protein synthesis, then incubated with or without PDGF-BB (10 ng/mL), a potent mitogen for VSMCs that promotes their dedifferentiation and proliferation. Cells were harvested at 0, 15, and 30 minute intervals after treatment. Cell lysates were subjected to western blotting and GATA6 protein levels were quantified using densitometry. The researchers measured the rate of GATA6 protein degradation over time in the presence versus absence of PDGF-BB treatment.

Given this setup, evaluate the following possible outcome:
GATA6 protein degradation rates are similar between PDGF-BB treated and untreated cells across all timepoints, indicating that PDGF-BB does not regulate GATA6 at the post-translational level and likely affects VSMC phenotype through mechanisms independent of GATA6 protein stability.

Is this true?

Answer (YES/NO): NO